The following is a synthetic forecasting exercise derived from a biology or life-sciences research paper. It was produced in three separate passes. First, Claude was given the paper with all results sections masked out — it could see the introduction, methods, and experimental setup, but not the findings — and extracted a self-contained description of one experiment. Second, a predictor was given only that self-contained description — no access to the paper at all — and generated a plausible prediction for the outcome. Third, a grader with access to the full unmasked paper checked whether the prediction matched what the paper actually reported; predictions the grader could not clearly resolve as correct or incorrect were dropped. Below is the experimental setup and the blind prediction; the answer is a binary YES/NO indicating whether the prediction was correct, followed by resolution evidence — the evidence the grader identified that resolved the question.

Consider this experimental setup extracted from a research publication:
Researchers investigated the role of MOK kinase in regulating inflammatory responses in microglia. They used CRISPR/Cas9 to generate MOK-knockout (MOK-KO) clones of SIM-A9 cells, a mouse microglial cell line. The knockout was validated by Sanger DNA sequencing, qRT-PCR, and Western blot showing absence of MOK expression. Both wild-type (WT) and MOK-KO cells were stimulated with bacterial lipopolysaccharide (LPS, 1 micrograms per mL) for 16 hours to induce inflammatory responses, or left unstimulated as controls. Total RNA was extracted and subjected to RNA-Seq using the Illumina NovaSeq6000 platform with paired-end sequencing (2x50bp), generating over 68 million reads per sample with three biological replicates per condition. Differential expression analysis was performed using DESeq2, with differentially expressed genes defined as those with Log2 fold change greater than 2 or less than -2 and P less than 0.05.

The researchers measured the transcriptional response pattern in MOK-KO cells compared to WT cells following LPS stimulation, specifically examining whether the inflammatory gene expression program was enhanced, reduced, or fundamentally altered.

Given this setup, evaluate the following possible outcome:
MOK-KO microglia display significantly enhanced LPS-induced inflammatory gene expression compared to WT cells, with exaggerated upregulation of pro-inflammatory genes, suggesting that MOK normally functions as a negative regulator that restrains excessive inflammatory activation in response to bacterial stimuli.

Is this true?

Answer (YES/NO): NO